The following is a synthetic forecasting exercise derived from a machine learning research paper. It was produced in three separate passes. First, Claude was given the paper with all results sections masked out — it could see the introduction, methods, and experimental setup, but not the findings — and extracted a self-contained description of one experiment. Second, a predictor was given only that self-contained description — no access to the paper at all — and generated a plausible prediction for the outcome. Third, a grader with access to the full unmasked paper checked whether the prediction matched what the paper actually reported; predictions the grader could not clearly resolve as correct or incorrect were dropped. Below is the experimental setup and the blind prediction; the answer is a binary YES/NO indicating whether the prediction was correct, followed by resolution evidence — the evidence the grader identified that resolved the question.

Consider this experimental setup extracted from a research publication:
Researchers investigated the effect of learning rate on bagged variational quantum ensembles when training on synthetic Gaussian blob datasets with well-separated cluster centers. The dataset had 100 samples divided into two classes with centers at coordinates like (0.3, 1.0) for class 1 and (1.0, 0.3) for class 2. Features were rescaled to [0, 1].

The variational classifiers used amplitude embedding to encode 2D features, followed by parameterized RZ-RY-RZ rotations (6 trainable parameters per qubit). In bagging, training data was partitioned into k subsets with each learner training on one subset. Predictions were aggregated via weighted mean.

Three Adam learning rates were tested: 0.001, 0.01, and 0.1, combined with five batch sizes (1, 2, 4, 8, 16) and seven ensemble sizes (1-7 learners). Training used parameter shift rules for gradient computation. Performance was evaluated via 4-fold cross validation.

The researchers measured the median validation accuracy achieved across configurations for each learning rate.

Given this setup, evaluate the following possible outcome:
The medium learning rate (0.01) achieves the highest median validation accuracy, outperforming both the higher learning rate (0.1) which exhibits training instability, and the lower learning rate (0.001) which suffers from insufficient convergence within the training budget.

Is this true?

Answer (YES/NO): NO